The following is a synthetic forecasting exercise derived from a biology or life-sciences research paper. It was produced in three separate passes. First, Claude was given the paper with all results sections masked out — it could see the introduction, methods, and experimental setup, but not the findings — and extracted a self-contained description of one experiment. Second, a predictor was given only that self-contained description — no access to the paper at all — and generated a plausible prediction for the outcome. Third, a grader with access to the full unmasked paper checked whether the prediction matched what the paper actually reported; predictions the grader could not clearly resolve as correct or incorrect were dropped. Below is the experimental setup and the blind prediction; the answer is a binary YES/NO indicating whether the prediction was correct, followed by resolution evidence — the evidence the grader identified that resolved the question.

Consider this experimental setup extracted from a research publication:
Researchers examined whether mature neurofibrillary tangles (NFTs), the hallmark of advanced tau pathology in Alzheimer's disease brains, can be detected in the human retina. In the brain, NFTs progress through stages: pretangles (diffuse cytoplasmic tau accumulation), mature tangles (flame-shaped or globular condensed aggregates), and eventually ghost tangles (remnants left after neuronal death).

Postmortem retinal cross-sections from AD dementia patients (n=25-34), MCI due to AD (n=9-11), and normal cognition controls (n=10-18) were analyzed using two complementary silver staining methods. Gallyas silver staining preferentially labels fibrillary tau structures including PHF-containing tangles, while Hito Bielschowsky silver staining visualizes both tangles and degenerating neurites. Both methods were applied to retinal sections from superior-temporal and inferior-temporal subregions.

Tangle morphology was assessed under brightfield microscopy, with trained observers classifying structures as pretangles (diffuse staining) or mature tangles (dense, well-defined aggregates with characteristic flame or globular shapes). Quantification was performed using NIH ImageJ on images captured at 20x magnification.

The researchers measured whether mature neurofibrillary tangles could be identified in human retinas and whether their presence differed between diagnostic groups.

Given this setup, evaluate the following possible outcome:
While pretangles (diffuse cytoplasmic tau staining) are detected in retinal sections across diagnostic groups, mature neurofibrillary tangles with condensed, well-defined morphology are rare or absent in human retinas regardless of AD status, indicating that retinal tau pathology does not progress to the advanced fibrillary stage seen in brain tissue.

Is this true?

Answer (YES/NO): NO